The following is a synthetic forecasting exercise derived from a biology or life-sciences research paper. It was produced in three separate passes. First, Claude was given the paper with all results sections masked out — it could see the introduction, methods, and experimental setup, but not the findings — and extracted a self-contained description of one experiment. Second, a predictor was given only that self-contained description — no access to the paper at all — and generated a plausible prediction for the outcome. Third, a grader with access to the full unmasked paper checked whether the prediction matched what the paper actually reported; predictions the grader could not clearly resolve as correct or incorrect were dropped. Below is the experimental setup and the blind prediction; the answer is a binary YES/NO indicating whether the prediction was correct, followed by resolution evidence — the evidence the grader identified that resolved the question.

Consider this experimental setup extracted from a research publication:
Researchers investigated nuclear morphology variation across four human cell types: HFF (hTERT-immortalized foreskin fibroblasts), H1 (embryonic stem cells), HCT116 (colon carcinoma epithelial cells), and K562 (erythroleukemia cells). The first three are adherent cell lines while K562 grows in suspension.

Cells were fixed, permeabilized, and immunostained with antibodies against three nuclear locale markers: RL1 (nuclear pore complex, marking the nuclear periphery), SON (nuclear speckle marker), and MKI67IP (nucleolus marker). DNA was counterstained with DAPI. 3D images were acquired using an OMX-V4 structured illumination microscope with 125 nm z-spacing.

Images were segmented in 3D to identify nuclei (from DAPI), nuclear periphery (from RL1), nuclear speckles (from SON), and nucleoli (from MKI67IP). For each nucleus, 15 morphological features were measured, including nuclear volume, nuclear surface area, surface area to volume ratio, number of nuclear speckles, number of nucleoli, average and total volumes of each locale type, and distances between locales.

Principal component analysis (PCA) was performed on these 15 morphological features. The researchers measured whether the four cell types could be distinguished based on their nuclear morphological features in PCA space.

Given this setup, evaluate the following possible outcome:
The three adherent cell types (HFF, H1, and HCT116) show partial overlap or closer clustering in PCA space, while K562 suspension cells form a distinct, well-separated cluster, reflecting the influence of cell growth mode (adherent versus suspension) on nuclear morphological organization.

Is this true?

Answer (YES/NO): NO